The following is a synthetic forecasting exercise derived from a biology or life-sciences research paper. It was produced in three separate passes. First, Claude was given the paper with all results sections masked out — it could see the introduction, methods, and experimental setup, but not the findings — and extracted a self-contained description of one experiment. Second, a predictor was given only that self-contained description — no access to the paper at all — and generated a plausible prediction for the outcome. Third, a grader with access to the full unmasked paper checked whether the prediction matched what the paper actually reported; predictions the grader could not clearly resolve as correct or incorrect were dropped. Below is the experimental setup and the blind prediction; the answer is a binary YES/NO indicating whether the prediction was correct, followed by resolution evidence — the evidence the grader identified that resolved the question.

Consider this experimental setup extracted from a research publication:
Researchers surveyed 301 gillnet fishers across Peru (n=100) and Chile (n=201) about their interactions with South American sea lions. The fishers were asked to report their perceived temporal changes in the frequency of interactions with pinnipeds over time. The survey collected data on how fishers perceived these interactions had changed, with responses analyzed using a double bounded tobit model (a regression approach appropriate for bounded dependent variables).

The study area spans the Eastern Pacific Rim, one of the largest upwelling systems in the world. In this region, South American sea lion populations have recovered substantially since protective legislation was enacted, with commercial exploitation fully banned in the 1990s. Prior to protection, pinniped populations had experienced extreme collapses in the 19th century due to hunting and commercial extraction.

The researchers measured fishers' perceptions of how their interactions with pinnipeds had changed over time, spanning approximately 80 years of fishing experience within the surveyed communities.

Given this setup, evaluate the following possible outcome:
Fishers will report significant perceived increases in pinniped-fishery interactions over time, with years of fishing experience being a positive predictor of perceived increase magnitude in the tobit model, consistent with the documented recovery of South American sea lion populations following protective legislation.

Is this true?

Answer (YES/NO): NO